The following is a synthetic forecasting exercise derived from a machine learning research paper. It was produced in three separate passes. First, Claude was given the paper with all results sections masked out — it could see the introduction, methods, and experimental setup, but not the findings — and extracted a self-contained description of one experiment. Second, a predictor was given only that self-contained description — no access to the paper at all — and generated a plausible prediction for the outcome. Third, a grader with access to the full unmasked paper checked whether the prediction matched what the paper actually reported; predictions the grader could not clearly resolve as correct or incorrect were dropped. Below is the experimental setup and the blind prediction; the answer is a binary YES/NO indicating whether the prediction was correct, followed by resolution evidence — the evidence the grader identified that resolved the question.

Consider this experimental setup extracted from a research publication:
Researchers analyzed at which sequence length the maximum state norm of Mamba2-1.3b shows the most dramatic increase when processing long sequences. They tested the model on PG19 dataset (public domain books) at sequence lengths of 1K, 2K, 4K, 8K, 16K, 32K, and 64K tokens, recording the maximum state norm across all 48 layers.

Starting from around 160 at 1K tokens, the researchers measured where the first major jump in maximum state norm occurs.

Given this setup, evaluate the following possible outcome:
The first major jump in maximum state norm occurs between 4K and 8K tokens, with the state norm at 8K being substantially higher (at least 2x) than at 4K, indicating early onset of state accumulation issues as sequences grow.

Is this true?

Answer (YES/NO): YES